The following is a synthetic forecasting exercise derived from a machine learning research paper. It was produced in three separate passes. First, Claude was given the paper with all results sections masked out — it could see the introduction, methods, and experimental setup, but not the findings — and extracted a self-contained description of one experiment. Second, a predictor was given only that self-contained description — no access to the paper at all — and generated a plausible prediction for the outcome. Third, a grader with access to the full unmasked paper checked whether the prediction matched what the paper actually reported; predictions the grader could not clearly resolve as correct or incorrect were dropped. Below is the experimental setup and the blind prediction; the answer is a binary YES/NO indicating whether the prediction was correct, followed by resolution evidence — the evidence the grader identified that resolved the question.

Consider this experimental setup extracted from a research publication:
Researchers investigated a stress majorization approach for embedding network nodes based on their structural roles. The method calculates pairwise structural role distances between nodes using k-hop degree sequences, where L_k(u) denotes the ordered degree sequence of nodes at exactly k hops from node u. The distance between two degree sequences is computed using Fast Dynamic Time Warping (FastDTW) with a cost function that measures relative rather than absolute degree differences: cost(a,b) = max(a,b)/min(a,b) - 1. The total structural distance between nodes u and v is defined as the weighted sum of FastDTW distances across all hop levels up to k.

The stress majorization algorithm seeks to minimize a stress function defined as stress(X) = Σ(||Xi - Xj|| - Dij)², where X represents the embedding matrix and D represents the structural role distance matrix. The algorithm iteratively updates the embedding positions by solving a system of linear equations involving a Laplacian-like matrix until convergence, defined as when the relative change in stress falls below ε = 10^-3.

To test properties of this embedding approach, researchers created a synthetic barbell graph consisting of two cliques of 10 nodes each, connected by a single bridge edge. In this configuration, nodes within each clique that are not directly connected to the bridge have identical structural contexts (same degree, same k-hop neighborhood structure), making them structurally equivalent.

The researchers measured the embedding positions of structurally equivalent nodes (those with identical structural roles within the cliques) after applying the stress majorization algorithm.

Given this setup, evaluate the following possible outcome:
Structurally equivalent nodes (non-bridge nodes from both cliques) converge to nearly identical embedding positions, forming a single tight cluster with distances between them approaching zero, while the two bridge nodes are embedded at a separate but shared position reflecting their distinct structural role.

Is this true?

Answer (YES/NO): NO